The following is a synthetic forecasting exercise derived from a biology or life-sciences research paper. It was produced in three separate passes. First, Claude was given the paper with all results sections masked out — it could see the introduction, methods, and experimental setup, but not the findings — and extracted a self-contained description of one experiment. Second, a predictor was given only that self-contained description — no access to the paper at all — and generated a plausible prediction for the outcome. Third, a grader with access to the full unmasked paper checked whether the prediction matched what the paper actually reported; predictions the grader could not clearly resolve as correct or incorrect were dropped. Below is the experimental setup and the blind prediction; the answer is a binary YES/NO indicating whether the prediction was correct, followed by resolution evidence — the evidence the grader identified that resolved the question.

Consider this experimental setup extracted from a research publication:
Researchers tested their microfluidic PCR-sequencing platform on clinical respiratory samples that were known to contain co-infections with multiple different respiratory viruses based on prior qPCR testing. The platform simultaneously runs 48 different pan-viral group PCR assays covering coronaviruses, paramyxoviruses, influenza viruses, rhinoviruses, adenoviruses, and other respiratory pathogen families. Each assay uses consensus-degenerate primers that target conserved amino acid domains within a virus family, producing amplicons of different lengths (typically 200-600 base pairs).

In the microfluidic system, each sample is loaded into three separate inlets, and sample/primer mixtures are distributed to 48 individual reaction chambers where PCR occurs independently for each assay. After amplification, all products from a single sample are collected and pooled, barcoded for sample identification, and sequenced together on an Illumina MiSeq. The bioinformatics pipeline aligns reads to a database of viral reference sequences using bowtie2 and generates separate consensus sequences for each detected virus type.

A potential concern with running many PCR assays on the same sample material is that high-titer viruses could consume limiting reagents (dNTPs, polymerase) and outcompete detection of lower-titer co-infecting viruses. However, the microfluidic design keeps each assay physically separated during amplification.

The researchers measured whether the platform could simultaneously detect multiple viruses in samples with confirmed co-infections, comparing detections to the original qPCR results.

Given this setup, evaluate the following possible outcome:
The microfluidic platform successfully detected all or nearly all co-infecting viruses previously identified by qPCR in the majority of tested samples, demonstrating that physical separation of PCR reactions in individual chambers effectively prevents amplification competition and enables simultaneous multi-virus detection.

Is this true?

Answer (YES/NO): NO